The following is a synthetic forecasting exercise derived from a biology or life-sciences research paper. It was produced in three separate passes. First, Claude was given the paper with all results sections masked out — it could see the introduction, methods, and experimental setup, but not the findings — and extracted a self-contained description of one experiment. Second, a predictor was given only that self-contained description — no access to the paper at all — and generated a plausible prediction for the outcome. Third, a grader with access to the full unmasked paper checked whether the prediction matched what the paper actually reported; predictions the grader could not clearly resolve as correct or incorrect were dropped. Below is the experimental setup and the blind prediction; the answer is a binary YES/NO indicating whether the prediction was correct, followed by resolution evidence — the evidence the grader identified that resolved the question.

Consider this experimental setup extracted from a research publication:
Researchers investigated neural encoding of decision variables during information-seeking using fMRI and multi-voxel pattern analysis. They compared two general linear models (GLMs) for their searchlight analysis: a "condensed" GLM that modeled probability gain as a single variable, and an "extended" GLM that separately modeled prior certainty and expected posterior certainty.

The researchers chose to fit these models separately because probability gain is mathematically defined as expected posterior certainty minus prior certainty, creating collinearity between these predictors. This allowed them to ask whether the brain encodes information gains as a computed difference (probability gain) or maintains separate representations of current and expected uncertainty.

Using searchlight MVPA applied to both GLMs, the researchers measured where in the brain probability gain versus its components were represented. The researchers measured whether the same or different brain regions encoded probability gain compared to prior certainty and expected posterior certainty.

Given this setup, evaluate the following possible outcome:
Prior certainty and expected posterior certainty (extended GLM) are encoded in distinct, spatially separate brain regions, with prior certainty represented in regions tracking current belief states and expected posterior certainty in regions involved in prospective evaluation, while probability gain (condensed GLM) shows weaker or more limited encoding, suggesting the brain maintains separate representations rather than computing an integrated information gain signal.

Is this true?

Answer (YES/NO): NO